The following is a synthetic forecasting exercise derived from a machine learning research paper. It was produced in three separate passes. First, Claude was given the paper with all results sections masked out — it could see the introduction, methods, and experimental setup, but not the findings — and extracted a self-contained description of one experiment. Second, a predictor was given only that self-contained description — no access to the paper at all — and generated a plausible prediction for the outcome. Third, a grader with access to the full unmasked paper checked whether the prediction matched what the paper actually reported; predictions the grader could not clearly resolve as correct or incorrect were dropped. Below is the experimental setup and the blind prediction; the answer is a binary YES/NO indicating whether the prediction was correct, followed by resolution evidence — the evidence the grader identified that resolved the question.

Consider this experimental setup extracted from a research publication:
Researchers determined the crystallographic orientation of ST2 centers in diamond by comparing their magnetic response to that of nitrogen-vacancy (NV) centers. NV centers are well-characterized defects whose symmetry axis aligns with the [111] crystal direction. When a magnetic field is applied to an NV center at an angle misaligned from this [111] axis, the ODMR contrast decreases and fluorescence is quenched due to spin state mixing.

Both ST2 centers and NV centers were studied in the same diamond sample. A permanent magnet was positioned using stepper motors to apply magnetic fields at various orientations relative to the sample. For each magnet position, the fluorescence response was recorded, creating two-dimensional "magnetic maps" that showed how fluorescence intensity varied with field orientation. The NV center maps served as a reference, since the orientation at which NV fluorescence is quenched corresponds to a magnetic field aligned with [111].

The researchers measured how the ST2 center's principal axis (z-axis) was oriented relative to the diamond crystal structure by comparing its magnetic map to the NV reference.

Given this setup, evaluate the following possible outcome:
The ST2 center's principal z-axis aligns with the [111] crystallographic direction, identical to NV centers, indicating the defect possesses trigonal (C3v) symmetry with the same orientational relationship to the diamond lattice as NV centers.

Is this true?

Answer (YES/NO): NO